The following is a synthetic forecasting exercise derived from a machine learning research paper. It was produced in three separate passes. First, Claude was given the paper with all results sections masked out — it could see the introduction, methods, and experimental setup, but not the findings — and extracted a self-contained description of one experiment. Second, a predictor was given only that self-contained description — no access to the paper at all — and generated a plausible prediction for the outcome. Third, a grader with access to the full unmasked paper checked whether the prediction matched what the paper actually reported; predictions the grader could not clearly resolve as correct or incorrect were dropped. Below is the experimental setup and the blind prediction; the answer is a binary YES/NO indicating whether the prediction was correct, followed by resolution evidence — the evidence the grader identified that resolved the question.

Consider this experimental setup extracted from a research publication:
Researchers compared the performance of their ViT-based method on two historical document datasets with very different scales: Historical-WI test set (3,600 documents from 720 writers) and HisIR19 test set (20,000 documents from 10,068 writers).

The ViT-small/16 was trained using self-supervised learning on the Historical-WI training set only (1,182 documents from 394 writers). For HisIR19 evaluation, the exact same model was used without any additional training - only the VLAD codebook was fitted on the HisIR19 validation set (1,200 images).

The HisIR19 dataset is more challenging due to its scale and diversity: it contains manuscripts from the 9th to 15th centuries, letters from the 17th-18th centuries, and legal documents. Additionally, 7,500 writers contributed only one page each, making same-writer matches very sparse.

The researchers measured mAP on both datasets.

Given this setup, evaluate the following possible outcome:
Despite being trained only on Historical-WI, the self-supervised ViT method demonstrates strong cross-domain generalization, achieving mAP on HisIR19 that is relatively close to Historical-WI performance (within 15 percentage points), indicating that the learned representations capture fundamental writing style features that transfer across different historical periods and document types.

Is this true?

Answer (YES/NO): NO